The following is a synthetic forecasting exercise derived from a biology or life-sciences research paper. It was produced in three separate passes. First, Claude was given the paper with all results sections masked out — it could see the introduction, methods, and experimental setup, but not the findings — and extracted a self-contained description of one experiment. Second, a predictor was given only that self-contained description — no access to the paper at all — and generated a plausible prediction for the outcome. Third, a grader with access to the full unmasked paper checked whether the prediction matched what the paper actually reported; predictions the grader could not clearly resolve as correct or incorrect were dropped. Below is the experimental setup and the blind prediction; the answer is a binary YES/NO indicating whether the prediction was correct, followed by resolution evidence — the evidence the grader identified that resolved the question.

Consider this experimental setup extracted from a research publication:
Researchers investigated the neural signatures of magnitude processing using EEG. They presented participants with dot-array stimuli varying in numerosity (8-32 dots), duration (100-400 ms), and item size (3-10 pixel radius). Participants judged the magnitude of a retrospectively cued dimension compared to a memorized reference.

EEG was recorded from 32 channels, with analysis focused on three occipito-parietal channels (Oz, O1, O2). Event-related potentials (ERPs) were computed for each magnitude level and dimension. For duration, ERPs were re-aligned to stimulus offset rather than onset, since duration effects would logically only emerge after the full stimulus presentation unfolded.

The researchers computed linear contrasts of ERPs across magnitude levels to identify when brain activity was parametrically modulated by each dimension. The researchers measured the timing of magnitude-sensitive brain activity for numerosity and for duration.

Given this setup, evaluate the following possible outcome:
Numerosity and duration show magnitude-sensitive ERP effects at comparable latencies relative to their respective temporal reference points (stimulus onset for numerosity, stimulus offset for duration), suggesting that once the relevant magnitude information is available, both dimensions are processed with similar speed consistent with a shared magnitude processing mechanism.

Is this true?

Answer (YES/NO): NO